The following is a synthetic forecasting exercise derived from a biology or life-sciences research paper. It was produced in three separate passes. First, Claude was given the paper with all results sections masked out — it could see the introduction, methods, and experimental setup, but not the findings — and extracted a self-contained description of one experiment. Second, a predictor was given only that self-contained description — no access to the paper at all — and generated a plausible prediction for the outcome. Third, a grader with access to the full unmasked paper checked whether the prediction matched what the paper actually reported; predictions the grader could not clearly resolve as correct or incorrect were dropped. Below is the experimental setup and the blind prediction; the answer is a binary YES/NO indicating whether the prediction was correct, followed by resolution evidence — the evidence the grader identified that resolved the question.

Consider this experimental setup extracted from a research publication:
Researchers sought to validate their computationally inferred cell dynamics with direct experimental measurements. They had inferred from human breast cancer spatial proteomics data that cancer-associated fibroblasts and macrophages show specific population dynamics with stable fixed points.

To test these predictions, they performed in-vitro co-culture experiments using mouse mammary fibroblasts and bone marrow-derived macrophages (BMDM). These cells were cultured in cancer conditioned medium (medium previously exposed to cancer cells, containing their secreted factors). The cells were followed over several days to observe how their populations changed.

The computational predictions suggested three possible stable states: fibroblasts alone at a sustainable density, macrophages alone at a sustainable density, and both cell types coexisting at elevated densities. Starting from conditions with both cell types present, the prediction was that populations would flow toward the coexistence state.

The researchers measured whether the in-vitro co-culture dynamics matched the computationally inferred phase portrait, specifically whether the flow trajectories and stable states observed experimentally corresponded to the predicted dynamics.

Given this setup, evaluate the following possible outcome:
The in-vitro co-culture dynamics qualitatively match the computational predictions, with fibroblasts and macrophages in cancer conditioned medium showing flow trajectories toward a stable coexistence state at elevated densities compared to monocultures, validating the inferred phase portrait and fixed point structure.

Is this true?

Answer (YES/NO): YES